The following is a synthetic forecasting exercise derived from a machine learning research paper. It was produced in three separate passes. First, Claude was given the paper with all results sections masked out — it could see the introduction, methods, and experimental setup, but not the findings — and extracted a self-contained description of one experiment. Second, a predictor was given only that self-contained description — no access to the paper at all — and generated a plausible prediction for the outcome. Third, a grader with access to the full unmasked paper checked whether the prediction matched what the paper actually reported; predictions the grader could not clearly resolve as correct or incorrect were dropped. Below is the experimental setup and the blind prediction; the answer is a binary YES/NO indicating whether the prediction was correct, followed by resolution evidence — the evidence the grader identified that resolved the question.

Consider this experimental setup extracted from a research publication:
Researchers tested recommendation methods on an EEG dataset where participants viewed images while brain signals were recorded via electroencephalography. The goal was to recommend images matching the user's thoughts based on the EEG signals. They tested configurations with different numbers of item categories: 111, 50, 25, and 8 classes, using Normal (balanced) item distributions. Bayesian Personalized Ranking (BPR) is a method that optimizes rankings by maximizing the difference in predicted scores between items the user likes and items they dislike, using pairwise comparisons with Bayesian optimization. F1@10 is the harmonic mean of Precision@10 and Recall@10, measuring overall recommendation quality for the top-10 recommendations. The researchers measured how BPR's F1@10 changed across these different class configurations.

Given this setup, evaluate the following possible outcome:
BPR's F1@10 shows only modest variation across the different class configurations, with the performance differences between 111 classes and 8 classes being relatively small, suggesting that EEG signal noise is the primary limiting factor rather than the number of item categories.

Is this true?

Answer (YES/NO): NO